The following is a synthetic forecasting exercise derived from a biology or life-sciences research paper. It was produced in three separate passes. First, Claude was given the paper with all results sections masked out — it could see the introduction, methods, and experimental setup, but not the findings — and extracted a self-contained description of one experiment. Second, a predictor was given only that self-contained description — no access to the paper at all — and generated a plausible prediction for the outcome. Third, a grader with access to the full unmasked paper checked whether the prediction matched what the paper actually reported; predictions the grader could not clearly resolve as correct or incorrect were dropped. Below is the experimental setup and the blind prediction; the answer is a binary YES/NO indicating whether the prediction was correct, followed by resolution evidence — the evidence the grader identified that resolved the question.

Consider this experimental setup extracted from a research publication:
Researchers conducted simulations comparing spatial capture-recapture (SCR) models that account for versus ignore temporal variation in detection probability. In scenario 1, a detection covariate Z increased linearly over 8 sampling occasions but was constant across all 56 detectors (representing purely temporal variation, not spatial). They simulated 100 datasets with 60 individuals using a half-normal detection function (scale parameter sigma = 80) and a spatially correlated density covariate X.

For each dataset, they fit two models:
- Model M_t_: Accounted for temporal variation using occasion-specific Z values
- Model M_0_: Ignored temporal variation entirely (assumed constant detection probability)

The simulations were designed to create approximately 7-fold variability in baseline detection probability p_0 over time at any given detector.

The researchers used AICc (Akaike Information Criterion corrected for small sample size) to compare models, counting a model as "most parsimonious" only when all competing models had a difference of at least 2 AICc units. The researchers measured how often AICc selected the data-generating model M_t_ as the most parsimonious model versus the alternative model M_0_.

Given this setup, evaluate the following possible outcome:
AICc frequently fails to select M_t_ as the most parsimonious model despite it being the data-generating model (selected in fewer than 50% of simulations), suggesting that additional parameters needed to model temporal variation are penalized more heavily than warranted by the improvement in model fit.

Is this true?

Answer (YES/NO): NO